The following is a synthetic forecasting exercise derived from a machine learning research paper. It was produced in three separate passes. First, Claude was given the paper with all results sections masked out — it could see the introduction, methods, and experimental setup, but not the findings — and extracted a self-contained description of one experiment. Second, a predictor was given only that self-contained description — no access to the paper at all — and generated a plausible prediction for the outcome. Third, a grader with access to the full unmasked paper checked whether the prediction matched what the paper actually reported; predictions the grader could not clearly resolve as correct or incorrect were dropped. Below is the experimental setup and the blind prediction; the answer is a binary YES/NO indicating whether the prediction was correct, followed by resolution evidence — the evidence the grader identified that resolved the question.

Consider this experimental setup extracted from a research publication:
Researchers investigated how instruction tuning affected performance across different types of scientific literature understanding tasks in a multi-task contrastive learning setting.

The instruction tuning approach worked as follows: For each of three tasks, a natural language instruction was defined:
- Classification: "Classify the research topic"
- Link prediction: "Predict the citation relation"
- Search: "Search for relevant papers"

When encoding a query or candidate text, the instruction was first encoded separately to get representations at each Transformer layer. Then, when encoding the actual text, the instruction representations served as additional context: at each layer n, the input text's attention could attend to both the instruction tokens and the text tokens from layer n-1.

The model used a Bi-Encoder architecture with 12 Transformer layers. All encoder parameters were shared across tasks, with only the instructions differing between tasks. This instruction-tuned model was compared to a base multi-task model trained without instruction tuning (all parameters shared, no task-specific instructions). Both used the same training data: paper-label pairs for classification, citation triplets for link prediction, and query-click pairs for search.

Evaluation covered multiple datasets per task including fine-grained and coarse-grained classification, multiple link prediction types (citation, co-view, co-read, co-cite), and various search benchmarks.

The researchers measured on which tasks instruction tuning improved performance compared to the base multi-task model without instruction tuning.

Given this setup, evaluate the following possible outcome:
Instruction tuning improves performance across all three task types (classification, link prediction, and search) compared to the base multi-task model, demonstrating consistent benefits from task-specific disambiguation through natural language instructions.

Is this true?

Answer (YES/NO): NO